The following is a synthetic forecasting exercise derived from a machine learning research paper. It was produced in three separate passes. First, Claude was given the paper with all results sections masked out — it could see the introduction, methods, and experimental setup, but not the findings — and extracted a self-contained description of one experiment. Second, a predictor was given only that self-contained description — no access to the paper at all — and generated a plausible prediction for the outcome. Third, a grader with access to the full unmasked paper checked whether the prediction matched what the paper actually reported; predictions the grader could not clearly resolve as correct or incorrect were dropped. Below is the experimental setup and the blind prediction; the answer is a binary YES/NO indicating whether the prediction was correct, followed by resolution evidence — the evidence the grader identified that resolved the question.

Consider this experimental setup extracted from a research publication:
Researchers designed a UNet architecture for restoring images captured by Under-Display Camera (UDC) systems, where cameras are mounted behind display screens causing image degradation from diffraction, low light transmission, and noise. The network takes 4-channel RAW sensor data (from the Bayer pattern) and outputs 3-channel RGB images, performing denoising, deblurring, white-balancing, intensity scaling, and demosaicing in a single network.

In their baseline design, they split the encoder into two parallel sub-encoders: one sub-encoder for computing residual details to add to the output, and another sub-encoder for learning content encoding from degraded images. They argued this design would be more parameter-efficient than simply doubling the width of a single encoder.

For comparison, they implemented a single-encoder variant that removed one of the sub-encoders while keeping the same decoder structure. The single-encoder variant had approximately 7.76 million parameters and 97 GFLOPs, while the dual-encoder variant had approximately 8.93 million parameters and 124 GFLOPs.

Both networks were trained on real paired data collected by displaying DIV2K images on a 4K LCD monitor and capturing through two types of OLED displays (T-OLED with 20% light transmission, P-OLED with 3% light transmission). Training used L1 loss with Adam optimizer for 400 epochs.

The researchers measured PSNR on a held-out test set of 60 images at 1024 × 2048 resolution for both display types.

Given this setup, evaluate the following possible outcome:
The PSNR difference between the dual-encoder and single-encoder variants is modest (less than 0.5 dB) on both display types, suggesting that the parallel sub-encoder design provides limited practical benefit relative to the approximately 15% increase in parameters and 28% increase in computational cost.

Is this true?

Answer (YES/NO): YES